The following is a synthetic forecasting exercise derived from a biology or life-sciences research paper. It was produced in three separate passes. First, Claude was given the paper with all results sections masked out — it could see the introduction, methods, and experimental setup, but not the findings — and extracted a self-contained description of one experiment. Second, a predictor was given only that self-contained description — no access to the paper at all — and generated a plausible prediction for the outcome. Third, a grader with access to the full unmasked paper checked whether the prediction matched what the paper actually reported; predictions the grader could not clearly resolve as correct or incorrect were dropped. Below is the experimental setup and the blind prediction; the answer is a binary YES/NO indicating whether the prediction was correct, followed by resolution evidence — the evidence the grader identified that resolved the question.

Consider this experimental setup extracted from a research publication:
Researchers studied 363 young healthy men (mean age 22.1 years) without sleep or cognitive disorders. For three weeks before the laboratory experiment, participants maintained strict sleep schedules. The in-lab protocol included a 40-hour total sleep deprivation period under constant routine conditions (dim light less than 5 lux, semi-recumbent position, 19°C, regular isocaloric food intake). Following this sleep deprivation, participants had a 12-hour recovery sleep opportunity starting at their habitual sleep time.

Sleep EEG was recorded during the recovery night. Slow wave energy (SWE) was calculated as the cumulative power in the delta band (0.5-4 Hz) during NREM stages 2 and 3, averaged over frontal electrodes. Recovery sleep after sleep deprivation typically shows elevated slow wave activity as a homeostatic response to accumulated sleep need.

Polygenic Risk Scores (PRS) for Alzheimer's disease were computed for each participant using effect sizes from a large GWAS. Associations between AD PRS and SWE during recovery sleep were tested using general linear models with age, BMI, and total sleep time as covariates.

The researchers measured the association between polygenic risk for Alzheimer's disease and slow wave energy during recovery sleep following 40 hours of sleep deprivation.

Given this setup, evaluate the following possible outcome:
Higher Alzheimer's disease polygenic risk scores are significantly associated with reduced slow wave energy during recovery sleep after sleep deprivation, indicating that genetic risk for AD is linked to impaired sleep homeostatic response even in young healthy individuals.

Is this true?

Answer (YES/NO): NO